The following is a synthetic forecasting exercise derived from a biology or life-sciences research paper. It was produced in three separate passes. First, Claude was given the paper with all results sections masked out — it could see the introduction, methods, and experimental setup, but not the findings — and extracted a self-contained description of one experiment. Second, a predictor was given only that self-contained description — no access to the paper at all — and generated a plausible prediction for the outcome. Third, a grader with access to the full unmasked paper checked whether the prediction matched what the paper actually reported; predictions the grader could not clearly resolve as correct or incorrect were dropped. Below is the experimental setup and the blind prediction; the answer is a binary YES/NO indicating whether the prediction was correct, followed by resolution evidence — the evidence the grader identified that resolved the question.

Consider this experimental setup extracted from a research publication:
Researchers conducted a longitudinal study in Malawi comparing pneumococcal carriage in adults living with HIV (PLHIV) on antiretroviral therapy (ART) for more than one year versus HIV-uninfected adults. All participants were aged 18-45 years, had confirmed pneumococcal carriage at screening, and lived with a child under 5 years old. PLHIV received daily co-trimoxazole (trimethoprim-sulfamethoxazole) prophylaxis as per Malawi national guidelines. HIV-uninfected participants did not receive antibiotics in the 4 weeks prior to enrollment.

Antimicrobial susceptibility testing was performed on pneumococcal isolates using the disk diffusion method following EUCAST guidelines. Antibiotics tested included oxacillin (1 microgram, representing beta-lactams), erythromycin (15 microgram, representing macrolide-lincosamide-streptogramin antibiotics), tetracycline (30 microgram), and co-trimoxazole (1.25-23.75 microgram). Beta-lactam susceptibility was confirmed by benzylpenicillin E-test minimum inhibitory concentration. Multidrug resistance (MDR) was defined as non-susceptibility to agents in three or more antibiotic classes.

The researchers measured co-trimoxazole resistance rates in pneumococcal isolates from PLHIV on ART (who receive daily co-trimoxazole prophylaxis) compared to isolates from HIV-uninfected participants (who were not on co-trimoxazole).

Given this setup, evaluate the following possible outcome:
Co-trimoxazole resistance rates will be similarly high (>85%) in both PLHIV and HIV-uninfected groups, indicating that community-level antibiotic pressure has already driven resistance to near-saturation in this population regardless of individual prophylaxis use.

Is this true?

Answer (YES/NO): NO